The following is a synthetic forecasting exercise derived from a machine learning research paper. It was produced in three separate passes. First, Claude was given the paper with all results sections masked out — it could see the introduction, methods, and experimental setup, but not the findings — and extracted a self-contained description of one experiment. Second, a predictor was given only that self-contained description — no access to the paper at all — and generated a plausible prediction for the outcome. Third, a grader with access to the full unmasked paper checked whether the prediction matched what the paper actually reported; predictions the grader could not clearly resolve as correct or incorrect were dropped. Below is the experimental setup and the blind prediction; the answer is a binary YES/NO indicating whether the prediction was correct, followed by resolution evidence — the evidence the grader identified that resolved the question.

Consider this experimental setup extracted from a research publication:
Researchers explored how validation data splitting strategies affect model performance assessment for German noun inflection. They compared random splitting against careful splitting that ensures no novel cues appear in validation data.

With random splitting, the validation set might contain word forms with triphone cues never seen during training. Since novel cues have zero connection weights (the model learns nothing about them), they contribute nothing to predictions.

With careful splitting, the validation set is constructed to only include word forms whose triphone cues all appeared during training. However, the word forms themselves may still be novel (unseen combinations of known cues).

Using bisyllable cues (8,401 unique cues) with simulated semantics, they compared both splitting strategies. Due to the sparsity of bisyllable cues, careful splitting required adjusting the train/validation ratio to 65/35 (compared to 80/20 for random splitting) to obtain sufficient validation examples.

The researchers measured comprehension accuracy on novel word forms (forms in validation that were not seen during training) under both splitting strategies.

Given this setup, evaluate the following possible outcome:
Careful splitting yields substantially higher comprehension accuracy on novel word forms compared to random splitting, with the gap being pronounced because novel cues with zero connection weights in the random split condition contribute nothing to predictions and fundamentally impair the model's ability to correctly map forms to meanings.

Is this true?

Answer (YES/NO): YES